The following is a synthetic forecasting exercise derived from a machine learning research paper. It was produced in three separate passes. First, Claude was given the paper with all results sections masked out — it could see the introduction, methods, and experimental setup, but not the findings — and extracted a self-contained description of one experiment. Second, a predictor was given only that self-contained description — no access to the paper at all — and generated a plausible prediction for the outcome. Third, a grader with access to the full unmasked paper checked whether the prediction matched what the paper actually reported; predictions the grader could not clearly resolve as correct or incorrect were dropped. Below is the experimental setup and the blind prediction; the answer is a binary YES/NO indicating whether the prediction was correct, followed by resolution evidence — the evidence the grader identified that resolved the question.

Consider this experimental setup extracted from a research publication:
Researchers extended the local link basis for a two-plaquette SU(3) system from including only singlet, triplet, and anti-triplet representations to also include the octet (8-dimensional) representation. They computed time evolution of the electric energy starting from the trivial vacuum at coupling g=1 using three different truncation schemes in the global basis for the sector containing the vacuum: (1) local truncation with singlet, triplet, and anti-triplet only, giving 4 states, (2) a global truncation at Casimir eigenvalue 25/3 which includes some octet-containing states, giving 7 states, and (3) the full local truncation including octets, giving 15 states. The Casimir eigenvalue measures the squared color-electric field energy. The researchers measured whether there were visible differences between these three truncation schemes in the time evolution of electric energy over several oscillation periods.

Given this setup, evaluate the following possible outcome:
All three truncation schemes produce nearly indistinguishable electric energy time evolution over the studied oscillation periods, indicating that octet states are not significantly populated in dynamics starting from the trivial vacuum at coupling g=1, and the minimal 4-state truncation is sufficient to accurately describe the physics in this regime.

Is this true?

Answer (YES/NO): NO